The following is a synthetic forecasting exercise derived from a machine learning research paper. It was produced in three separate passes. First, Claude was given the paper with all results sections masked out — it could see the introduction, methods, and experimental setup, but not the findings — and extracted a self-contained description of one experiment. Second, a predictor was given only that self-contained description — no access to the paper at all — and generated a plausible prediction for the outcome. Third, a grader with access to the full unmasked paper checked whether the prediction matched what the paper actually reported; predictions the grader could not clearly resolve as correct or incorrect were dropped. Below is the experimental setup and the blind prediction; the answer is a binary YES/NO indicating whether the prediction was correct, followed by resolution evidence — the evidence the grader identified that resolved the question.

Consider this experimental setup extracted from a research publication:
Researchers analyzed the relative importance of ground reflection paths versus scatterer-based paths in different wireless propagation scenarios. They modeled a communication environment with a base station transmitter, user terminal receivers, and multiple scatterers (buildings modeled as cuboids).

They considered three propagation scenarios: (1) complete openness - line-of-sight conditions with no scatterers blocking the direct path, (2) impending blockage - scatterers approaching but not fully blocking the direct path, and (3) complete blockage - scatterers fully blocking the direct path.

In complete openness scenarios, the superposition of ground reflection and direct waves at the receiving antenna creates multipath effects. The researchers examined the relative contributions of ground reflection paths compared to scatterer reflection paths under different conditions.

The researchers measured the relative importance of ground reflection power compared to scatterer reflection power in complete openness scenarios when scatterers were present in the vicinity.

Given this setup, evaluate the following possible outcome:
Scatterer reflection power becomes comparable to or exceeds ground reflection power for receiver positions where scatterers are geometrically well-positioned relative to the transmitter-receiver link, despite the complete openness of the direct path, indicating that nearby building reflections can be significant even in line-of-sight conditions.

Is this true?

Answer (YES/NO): YES